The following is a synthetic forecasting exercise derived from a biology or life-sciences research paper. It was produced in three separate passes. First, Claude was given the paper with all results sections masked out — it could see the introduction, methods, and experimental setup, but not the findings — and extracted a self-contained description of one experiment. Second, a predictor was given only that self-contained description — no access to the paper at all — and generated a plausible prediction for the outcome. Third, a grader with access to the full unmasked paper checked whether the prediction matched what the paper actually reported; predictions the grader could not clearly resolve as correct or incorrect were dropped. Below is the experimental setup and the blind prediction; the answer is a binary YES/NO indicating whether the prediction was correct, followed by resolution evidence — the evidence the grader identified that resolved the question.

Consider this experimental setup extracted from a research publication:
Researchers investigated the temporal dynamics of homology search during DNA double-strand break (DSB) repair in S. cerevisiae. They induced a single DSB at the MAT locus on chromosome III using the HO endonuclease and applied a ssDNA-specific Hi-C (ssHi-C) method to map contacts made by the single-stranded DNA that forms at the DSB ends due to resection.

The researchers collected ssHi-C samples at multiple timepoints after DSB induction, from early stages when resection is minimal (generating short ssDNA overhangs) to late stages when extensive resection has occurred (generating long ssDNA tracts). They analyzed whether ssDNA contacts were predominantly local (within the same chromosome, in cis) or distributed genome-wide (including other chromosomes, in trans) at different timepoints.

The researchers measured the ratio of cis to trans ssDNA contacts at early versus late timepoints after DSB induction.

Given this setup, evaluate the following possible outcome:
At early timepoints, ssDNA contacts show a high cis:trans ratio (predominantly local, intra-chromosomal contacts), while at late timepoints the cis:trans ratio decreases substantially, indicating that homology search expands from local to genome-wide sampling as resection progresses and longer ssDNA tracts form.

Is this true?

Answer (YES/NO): YES